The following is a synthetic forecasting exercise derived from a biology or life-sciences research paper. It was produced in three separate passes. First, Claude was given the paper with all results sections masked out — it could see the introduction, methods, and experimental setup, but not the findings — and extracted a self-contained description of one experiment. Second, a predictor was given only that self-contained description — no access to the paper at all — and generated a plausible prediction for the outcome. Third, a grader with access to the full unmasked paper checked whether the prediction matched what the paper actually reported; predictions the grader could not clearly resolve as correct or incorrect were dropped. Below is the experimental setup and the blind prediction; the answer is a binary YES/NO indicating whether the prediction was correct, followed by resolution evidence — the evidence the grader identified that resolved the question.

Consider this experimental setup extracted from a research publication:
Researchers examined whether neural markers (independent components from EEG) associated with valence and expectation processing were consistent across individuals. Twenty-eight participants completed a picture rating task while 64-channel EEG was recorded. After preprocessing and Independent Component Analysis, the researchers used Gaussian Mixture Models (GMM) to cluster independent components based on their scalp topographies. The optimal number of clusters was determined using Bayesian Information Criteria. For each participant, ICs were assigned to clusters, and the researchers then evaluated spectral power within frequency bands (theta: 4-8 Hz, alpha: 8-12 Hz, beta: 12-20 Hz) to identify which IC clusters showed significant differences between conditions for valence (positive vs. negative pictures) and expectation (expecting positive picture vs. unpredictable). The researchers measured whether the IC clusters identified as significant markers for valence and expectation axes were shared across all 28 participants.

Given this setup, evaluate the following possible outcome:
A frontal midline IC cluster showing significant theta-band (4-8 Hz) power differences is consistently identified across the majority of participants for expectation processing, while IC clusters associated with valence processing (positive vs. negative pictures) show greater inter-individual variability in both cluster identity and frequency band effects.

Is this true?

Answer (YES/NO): NO